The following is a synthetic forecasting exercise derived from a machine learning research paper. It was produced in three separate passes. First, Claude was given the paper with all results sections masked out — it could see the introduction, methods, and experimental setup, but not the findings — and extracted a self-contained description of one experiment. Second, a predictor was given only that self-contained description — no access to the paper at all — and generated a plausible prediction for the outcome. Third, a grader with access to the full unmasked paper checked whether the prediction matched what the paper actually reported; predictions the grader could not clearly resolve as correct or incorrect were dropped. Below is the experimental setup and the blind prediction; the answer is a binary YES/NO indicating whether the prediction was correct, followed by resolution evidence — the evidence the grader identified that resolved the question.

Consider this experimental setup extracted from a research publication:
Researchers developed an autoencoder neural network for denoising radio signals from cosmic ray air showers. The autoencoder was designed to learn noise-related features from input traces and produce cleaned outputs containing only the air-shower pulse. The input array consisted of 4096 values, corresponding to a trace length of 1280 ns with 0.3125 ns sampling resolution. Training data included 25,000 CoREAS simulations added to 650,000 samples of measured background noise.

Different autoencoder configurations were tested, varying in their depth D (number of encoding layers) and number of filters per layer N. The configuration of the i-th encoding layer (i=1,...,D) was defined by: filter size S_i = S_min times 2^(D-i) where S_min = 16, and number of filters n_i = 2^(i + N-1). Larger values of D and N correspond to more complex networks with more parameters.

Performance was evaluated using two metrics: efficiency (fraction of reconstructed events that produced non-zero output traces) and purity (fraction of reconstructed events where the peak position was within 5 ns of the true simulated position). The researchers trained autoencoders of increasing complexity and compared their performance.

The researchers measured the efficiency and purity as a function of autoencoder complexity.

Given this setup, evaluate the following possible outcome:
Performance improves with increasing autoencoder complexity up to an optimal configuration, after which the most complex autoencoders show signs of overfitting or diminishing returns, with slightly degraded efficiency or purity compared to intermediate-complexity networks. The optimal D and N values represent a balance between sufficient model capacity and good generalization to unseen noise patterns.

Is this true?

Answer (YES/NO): YES